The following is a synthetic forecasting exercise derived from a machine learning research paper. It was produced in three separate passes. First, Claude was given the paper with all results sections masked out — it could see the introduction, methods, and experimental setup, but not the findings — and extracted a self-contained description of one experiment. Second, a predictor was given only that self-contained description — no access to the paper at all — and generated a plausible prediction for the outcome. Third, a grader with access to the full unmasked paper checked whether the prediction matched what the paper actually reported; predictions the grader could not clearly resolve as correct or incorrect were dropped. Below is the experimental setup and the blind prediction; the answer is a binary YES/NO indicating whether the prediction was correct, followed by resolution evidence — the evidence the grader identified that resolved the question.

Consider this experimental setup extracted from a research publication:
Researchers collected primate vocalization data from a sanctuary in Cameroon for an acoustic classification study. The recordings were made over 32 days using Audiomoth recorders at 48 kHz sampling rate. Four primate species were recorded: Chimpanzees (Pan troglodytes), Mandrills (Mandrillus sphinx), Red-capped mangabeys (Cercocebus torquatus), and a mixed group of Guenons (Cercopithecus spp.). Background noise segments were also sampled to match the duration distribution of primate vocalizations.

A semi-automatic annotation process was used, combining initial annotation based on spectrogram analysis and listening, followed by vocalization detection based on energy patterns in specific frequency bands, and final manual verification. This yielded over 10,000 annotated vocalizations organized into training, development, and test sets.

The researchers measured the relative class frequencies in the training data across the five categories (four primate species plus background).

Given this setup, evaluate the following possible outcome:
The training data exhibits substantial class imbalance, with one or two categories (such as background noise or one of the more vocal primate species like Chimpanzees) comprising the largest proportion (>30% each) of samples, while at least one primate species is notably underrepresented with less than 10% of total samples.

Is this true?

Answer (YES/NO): YES